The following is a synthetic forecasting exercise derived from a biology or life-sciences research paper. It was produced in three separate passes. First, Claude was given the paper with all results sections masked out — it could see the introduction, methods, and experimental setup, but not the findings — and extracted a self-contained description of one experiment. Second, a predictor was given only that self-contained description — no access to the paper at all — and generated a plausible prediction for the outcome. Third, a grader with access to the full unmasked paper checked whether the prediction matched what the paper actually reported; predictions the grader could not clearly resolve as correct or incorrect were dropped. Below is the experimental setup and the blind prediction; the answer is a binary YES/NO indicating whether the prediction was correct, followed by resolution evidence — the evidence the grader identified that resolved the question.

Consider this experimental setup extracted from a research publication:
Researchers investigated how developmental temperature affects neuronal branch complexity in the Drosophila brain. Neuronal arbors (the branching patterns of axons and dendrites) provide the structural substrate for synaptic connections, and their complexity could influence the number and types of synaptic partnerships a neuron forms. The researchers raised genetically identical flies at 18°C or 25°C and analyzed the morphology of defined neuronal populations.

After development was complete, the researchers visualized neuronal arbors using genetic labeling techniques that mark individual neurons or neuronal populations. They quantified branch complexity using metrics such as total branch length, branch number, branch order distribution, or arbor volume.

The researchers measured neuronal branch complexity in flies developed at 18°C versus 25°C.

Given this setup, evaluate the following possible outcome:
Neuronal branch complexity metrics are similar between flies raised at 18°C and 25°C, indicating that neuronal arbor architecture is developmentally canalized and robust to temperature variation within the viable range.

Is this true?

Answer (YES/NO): NO